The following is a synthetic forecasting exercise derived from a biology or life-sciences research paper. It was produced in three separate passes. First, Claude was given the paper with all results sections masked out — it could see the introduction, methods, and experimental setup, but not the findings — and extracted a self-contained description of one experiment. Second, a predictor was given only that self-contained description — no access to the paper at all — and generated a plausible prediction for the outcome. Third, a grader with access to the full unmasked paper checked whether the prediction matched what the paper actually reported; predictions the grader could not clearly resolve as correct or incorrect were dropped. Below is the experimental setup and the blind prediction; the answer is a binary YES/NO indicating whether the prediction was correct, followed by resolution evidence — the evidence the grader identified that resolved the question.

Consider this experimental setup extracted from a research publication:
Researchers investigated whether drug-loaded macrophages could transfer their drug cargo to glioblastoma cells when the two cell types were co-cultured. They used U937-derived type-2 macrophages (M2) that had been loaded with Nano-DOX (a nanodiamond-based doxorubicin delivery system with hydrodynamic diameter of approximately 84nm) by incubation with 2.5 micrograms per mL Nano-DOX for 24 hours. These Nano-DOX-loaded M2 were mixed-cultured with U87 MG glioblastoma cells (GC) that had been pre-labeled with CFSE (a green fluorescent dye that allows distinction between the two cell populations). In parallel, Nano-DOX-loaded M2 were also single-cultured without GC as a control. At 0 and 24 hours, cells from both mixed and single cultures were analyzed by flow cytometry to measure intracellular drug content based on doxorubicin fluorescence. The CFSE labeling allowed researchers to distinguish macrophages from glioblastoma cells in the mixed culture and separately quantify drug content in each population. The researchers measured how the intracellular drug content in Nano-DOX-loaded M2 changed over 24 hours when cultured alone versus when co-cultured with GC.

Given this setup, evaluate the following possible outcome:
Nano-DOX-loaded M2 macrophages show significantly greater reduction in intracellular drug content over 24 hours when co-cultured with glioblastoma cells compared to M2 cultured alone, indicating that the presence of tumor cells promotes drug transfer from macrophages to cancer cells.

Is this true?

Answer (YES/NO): YES